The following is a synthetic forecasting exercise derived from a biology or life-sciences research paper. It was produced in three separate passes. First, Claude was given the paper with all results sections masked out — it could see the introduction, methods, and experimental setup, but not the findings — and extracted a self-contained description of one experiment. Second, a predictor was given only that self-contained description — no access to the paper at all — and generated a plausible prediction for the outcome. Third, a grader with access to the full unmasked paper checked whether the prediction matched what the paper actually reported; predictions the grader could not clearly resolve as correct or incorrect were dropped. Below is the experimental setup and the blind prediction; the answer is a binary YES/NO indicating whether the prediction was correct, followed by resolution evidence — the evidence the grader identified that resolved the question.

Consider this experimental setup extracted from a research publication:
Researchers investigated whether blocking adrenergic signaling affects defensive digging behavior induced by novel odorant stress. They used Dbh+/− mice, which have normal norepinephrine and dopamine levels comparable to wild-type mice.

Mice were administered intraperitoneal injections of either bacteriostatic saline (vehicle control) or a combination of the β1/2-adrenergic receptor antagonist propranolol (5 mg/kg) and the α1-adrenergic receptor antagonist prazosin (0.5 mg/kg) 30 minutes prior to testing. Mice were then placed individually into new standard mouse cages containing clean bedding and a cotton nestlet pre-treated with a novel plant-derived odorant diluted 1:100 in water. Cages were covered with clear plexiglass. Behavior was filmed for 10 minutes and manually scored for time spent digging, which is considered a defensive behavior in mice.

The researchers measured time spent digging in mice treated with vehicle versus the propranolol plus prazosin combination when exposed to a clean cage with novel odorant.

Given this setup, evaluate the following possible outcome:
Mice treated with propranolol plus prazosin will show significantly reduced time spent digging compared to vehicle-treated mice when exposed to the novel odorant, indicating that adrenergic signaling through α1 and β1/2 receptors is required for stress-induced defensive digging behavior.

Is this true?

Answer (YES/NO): YES